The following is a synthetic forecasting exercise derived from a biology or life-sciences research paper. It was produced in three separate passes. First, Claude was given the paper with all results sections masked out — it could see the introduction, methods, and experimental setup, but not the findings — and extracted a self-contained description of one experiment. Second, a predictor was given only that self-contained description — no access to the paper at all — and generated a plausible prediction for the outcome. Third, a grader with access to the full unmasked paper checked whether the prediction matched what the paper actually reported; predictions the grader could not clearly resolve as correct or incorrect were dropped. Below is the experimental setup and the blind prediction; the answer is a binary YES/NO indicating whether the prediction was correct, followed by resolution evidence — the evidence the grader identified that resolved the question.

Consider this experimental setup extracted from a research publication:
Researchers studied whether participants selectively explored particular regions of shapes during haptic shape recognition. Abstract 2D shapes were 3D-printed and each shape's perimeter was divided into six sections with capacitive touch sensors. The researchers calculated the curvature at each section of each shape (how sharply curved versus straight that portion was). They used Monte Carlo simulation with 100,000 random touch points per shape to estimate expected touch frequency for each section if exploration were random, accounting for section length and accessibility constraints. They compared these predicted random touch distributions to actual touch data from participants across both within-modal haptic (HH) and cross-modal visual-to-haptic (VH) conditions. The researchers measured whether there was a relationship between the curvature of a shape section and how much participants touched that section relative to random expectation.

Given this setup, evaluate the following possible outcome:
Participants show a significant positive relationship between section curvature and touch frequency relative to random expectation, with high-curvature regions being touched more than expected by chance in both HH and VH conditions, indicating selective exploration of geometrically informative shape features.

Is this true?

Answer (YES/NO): YES